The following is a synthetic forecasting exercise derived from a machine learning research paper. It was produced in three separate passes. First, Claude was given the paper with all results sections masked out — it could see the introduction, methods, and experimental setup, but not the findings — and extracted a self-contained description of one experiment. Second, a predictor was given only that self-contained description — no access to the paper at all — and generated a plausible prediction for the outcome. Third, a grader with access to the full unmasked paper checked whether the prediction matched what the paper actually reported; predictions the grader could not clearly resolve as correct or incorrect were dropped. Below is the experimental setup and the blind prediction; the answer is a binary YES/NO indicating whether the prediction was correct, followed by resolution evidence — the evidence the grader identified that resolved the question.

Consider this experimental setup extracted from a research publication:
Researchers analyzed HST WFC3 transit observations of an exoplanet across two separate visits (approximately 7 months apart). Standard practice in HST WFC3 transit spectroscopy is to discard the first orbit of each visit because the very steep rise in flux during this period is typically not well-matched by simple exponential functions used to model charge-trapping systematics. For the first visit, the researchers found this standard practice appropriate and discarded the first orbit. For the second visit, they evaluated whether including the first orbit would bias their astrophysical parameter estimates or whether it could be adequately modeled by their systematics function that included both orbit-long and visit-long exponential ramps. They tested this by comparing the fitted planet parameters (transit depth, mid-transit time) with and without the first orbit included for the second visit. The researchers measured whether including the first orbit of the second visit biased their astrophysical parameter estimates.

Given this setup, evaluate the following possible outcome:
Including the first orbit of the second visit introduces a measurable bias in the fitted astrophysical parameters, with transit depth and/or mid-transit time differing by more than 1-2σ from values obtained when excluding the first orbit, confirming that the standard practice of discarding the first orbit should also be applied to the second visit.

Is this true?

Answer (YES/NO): NO